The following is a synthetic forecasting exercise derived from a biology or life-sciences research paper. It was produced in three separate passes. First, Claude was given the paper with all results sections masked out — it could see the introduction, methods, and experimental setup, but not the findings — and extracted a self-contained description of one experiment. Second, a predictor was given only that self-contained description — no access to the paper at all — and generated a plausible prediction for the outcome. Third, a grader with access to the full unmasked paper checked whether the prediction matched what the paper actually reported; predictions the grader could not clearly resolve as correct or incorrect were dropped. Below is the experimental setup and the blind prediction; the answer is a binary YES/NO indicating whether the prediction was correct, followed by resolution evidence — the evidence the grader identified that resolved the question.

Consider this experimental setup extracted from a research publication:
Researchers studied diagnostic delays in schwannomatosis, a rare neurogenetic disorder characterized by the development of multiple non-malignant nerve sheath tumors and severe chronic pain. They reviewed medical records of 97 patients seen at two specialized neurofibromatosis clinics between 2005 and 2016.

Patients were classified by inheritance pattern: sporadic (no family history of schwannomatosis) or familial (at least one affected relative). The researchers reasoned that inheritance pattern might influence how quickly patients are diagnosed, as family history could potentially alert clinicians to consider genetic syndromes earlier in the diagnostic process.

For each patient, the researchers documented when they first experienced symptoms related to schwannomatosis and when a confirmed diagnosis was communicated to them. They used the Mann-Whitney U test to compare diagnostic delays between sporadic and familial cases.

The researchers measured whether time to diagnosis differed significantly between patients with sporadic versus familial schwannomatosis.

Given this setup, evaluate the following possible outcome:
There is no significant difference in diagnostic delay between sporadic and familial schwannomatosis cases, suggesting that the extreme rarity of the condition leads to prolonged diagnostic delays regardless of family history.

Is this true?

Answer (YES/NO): YES